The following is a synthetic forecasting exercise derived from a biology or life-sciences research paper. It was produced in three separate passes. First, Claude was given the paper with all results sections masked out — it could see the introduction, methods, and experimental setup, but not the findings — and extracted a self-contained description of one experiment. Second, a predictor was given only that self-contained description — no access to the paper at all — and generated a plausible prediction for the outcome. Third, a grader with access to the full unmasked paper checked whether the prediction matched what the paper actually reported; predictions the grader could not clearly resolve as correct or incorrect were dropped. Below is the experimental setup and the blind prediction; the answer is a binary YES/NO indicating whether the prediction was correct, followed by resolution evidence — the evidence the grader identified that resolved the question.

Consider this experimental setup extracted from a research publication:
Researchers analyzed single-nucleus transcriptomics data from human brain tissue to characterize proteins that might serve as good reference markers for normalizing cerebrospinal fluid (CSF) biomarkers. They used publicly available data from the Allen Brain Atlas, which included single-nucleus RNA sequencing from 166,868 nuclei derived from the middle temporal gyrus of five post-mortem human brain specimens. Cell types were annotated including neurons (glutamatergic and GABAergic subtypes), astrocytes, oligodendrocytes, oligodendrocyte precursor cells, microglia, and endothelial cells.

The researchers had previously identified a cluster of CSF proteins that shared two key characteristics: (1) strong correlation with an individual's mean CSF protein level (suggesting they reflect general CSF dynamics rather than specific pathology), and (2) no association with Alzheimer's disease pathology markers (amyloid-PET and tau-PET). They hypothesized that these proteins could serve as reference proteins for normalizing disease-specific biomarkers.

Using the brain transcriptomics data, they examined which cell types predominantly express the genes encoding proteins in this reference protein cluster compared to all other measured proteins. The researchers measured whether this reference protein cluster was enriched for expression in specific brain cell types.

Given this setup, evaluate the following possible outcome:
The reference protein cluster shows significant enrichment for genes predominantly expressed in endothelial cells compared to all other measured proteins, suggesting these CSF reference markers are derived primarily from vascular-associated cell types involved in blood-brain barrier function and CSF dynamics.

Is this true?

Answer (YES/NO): NO